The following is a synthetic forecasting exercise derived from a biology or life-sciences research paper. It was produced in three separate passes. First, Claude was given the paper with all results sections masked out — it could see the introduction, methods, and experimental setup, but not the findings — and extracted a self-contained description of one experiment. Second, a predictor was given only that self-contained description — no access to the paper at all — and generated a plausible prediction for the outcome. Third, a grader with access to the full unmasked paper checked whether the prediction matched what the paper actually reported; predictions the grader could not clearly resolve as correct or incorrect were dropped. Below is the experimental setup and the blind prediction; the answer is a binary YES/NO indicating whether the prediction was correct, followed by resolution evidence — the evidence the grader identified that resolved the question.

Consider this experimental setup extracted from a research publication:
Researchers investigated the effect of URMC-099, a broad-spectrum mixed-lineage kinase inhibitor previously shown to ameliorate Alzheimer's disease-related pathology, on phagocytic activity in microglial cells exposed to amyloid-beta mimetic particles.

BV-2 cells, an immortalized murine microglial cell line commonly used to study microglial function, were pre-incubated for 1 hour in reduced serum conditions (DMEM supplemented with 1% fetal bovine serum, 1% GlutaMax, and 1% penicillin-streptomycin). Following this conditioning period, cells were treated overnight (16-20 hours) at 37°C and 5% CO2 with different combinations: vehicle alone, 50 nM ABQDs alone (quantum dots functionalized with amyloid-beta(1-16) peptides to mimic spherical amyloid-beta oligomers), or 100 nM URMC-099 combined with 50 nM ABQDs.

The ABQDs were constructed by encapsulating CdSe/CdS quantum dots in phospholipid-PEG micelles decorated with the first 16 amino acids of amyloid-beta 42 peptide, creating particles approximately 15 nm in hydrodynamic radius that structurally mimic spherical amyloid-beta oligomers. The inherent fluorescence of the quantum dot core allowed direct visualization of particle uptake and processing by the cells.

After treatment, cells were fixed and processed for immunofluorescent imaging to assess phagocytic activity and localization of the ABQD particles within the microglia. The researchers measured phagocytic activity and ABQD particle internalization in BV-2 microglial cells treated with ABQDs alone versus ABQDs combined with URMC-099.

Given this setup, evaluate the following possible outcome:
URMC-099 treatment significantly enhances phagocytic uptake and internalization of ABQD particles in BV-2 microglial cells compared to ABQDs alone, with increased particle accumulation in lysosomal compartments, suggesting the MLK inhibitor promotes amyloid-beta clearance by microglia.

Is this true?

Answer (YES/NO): YES